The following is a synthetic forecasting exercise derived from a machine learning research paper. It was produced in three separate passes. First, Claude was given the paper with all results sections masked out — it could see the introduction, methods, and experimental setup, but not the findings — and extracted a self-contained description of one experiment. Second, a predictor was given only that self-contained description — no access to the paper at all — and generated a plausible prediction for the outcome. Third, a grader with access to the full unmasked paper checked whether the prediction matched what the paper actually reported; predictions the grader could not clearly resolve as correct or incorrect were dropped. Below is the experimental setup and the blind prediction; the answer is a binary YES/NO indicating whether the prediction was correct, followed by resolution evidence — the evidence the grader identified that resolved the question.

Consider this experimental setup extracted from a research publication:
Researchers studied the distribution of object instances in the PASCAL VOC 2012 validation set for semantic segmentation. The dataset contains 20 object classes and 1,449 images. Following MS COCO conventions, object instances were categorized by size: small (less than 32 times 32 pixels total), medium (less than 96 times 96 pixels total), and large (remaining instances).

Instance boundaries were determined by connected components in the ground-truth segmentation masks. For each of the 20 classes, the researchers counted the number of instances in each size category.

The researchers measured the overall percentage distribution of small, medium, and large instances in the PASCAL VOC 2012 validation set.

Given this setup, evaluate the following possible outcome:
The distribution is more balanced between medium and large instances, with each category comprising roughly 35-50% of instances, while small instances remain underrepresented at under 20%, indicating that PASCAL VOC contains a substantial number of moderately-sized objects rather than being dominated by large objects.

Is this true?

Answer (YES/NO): NO